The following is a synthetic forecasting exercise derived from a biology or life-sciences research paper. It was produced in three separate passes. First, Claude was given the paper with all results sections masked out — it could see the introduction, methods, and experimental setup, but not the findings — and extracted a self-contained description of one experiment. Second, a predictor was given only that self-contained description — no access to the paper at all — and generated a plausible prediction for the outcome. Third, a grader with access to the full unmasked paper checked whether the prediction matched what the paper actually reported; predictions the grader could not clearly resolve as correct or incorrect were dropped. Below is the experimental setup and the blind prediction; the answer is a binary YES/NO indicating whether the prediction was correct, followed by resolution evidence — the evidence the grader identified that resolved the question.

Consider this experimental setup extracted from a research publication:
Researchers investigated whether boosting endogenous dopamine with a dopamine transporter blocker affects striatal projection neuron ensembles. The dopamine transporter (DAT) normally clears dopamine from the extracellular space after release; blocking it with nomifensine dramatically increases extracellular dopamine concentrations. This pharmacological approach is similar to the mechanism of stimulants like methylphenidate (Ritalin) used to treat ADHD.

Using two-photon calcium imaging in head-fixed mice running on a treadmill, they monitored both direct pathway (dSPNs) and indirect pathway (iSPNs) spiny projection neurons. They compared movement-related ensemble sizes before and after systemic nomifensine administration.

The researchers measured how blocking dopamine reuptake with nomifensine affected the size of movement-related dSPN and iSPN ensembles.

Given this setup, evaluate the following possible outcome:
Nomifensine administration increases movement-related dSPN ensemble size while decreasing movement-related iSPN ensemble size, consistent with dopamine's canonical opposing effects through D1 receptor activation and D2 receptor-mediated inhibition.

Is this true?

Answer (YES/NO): NO